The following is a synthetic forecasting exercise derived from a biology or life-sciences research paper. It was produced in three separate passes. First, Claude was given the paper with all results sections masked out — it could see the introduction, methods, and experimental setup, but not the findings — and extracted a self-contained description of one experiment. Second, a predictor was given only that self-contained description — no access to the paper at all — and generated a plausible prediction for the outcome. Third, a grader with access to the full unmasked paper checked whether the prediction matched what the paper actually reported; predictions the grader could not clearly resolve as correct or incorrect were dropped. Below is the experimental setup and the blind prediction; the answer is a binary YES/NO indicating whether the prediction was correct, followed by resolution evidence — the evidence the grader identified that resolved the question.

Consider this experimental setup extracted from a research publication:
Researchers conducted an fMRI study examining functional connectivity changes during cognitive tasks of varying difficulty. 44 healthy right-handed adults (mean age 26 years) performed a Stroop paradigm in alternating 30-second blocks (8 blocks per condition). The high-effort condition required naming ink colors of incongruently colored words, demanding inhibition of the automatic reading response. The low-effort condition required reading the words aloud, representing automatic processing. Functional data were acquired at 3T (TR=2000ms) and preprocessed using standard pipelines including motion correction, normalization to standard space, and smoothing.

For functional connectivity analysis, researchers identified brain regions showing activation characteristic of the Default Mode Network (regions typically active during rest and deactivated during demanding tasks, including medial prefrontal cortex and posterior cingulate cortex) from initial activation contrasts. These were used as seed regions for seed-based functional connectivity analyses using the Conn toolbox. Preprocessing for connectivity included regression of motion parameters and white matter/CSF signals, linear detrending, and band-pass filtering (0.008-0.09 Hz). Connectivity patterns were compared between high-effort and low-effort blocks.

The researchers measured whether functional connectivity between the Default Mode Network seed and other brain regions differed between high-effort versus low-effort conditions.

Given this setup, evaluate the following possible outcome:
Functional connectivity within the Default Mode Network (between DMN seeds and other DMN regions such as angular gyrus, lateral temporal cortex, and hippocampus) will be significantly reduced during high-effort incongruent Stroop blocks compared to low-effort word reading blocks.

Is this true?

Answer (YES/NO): NO